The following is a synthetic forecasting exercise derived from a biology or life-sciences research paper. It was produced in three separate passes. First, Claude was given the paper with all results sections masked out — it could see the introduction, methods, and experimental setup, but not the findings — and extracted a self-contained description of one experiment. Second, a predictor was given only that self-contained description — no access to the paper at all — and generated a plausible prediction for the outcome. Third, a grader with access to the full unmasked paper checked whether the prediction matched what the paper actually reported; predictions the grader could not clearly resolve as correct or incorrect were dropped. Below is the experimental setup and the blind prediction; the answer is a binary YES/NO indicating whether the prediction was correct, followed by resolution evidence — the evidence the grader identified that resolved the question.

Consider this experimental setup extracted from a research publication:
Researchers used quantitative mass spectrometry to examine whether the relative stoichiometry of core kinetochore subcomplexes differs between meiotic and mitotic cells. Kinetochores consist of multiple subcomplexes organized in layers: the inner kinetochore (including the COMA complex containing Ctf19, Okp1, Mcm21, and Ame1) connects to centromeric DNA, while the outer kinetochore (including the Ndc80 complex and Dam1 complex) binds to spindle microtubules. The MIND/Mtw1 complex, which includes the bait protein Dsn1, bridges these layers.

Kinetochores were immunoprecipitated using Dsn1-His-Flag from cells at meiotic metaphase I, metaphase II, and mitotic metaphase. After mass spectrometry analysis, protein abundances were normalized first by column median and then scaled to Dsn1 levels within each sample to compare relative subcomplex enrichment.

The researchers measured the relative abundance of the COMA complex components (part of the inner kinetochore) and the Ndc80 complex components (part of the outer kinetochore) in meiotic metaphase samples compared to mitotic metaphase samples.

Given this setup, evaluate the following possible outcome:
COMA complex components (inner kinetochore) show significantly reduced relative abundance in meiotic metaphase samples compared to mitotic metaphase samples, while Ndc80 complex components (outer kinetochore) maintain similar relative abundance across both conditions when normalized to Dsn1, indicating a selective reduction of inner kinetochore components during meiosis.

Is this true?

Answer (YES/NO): NO